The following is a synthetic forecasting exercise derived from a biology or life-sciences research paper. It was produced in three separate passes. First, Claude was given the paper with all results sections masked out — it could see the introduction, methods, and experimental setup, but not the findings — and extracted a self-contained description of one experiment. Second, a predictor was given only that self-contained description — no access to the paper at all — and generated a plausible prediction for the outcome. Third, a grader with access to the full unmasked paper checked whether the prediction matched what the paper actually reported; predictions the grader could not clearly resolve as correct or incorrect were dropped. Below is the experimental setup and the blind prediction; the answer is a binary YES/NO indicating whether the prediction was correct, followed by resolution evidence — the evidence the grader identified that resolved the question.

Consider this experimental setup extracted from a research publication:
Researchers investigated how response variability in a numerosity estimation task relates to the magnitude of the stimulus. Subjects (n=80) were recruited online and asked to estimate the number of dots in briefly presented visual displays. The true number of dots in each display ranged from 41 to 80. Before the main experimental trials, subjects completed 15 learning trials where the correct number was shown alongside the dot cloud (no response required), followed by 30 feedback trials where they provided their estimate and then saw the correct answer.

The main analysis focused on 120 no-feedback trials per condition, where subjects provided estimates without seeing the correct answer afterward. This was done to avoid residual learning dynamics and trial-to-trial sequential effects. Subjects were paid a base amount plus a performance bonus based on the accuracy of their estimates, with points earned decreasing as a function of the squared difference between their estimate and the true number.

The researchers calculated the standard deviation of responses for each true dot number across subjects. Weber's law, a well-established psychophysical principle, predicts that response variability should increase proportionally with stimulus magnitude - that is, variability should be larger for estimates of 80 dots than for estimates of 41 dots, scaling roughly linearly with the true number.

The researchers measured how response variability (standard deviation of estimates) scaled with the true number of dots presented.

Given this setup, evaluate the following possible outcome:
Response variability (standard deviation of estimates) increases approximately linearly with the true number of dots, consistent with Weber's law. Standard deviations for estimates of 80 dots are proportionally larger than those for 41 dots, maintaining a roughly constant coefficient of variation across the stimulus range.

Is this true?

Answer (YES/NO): NO